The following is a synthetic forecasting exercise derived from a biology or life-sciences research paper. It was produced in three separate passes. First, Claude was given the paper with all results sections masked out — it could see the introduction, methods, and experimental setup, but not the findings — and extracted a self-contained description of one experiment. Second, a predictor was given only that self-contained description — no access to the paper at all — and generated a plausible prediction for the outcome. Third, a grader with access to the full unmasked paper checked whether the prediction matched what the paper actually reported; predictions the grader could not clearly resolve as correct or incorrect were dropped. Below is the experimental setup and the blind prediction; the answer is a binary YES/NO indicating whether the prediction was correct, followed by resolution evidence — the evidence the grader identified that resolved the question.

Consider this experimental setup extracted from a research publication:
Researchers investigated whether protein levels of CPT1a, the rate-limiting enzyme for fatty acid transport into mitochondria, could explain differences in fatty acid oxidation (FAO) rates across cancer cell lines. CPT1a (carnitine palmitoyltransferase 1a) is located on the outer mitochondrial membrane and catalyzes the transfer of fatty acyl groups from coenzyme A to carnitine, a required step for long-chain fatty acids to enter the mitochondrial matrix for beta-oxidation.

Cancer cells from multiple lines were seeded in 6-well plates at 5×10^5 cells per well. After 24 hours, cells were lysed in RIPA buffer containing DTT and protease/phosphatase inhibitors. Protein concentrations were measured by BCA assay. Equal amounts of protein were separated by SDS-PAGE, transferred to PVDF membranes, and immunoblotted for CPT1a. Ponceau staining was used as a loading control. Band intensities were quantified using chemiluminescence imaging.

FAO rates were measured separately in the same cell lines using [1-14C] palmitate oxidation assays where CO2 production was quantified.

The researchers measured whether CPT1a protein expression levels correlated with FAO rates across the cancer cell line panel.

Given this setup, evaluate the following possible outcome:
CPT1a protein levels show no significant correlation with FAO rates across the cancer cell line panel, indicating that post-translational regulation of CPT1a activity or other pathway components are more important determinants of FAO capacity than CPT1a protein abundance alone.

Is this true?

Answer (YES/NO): YES